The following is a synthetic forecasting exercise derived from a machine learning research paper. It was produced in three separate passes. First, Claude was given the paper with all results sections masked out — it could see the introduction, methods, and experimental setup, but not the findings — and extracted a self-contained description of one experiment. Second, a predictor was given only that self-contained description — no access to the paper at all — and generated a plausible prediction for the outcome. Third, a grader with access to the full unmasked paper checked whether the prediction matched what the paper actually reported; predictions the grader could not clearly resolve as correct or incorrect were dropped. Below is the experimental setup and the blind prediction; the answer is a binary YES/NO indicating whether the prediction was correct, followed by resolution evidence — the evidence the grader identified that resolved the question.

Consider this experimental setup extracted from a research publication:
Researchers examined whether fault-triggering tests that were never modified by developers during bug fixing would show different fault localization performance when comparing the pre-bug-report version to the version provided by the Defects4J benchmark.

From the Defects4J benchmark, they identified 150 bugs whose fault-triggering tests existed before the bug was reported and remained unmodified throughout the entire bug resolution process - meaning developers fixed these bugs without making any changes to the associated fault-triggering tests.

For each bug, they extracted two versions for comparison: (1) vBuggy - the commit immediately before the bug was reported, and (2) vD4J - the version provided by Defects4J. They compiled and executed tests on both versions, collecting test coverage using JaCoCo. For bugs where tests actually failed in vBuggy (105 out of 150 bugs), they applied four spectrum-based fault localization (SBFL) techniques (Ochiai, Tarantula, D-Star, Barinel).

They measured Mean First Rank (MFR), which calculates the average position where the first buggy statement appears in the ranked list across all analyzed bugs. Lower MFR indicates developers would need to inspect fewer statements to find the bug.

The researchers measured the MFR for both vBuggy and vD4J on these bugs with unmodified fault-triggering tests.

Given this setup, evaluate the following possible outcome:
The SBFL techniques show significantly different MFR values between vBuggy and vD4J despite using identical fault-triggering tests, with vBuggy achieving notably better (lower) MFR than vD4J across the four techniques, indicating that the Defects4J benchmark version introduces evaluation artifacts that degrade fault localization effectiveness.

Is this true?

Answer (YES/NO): NO